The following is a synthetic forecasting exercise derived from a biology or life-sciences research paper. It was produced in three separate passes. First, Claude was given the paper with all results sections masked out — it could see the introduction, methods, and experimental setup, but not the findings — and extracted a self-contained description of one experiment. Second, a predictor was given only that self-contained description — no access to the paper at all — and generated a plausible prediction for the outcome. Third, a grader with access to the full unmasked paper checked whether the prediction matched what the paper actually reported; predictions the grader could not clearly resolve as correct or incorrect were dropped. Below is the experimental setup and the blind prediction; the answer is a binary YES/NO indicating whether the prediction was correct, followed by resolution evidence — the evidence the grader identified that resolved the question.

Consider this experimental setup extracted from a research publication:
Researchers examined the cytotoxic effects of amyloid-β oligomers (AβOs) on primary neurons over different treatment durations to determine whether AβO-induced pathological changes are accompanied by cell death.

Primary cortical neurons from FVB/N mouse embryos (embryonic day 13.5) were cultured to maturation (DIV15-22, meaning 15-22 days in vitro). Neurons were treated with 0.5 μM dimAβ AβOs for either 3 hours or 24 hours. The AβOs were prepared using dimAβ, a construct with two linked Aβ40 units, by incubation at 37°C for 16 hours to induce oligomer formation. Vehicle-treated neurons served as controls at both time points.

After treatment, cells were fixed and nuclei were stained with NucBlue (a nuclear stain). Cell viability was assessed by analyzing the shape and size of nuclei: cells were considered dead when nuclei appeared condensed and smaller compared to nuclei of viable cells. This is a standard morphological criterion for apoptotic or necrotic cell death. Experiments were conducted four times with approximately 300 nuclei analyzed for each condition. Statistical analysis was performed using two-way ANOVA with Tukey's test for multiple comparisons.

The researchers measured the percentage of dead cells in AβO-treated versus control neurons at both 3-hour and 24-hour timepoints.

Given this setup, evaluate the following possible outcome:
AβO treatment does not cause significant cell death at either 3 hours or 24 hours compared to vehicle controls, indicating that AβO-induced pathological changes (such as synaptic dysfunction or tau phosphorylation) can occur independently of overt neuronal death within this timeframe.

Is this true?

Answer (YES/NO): YES